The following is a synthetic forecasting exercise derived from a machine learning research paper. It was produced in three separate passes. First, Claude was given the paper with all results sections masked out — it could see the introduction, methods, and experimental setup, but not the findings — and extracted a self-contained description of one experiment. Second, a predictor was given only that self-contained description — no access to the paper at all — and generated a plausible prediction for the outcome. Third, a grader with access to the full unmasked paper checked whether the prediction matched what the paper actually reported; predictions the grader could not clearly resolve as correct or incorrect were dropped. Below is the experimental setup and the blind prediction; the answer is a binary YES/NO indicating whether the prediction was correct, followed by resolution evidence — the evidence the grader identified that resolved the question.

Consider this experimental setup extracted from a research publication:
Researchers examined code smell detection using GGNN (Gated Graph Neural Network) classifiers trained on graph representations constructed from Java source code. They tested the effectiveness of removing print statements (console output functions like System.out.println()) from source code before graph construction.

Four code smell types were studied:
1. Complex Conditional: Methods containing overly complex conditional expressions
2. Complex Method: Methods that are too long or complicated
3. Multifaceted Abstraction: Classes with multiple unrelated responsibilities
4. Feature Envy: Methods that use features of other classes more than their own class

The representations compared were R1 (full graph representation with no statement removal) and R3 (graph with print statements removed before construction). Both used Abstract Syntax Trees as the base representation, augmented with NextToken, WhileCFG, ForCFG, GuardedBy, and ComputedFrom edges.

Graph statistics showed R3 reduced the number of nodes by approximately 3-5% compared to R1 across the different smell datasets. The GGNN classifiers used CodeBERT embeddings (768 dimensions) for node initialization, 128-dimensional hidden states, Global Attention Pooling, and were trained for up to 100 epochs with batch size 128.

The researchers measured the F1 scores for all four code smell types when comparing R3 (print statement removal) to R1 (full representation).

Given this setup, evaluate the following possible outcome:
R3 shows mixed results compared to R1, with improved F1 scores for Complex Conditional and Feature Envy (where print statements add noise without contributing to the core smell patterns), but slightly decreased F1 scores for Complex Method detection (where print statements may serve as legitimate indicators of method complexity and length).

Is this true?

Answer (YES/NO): NO